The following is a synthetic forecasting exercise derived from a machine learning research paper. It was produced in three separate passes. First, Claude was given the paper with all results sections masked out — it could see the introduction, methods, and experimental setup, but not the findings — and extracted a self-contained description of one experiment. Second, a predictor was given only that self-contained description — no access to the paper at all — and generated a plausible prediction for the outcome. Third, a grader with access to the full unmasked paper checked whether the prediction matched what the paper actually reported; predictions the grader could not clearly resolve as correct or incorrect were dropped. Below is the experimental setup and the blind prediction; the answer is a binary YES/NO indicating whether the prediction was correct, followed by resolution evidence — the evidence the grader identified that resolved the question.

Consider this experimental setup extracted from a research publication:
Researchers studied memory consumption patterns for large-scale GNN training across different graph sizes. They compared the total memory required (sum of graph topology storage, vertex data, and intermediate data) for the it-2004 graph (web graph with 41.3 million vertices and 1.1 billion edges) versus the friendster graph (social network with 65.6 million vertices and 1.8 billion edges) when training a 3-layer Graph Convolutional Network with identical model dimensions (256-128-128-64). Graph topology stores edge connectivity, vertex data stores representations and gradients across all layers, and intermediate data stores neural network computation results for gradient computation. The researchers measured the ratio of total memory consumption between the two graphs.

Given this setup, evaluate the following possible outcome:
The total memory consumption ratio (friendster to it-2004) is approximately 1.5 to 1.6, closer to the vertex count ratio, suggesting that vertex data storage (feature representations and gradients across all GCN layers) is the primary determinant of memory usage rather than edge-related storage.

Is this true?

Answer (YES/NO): NO